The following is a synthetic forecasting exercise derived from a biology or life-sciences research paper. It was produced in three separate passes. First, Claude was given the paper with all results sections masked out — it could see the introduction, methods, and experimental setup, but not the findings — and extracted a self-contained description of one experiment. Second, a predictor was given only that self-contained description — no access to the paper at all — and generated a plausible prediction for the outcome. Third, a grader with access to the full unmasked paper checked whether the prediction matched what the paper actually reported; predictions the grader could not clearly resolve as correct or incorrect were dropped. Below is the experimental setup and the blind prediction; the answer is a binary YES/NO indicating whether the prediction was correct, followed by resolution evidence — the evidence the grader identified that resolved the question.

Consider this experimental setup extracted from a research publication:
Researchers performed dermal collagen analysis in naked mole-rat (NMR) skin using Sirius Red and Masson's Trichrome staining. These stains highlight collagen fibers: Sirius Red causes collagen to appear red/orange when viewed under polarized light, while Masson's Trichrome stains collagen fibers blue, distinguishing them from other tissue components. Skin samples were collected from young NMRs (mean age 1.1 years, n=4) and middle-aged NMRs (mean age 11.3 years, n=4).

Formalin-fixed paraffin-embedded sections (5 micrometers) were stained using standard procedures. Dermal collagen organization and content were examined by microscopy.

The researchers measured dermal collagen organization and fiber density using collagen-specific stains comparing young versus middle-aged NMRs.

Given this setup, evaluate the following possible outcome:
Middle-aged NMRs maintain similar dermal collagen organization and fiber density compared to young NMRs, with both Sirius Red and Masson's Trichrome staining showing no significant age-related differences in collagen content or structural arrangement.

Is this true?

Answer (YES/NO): YES